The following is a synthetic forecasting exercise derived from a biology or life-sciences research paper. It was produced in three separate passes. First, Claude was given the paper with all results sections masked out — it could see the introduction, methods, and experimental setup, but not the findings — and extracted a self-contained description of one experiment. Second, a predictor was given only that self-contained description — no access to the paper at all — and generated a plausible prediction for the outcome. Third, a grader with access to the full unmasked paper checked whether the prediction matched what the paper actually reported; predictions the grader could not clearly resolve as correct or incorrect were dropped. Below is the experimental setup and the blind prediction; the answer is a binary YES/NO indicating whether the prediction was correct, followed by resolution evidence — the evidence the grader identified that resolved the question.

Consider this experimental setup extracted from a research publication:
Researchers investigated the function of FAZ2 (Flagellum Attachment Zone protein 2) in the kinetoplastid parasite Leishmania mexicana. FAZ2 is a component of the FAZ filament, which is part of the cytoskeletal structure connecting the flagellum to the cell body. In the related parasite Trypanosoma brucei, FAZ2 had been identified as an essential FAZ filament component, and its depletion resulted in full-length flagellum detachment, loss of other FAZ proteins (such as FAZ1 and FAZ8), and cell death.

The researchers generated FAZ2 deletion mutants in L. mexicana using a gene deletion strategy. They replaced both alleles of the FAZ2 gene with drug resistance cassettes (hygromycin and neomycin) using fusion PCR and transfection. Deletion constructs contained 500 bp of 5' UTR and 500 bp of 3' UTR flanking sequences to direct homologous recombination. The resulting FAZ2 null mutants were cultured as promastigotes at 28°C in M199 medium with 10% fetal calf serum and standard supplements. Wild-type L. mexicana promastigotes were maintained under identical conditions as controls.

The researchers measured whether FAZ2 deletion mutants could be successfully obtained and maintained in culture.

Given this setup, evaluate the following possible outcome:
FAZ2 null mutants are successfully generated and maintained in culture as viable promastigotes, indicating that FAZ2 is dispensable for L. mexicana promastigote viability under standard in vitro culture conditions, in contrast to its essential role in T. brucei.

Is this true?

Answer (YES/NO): YES